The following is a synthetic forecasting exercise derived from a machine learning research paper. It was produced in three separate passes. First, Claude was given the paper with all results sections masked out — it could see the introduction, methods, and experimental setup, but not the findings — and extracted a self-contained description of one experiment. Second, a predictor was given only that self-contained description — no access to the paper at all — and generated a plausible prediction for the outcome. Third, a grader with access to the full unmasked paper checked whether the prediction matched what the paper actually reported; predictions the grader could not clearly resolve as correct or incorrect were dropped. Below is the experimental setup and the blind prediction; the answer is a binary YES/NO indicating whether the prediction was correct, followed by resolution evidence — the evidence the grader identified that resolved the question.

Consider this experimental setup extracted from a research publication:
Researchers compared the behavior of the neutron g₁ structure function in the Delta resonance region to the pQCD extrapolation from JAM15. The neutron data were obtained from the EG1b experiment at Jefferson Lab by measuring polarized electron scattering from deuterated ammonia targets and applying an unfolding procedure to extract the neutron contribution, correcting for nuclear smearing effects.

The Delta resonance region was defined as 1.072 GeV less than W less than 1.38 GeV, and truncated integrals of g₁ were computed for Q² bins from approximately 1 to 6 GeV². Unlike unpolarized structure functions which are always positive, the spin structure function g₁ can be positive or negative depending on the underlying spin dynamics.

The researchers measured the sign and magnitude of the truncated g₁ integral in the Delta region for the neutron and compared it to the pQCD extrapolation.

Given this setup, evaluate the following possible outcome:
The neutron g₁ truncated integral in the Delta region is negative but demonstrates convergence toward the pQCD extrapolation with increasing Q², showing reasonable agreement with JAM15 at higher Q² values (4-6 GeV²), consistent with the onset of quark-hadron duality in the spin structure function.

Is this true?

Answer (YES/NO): NO